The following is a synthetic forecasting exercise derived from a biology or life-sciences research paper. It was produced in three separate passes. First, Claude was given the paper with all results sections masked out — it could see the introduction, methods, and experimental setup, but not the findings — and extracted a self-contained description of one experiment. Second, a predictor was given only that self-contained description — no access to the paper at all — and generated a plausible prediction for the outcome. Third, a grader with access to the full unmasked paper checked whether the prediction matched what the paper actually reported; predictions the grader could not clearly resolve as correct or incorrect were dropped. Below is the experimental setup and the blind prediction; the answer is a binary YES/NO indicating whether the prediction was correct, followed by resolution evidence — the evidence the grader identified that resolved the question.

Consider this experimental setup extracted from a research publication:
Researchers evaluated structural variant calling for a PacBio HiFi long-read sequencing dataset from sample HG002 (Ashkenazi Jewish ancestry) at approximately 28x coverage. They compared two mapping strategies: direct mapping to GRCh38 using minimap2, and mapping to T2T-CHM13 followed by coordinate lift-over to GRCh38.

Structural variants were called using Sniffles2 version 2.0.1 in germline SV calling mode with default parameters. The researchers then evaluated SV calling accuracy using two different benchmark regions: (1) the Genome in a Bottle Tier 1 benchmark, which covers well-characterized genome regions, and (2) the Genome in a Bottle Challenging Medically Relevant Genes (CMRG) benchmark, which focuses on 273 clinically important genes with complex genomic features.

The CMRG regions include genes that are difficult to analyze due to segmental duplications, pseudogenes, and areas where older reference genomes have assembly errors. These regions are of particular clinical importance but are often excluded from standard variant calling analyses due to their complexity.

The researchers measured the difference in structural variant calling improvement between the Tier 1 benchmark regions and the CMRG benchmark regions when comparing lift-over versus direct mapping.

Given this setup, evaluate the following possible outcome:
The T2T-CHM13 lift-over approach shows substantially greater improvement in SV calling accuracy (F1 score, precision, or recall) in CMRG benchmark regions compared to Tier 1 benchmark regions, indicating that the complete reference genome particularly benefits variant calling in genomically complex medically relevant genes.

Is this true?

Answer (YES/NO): YES